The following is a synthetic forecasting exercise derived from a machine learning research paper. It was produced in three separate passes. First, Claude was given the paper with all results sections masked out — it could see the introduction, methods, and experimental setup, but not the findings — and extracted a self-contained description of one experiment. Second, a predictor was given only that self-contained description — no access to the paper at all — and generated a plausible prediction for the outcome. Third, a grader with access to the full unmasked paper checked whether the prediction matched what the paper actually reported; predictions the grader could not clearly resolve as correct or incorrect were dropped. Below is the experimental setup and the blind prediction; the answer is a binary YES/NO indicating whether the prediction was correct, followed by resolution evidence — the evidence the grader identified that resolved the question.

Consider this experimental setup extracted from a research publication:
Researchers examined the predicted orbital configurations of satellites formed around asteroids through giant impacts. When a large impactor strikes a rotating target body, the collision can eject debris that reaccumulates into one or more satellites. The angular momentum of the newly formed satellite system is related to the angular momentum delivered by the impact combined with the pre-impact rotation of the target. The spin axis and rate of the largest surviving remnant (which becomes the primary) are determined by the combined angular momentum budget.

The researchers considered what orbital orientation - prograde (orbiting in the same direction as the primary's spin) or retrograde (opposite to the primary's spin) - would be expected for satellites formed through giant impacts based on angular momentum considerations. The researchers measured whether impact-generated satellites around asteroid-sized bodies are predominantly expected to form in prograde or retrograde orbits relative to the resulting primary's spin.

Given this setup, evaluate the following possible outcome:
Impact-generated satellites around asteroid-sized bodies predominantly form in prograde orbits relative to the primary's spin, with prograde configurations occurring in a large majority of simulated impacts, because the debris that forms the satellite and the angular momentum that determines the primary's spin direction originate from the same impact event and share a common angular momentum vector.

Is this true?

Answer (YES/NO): YES